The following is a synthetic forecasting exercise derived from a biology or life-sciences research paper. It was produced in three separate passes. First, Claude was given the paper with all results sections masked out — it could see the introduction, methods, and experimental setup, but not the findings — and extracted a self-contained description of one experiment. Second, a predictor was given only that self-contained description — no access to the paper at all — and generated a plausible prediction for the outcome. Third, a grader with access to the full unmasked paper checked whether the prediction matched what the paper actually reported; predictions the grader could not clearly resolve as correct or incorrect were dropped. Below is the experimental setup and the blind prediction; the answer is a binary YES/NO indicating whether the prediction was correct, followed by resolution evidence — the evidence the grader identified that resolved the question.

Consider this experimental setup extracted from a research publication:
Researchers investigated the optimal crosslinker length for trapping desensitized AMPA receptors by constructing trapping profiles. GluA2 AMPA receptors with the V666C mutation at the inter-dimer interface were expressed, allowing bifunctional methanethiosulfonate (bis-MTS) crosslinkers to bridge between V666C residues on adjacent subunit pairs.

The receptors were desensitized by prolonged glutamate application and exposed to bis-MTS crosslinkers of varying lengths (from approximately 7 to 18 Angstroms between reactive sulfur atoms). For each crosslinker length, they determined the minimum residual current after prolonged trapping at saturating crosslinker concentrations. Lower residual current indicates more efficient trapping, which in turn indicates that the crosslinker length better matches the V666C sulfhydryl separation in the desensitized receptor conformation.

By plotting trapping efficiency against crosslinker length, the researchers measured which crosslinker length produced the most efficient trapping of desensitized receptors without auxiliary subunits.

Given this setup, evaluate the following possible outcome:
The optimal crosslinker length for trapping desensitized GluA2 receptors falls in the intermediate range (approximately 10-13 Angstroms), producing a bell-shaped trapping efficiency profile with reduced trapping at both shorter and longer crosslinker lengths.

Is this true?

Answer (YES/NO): NO